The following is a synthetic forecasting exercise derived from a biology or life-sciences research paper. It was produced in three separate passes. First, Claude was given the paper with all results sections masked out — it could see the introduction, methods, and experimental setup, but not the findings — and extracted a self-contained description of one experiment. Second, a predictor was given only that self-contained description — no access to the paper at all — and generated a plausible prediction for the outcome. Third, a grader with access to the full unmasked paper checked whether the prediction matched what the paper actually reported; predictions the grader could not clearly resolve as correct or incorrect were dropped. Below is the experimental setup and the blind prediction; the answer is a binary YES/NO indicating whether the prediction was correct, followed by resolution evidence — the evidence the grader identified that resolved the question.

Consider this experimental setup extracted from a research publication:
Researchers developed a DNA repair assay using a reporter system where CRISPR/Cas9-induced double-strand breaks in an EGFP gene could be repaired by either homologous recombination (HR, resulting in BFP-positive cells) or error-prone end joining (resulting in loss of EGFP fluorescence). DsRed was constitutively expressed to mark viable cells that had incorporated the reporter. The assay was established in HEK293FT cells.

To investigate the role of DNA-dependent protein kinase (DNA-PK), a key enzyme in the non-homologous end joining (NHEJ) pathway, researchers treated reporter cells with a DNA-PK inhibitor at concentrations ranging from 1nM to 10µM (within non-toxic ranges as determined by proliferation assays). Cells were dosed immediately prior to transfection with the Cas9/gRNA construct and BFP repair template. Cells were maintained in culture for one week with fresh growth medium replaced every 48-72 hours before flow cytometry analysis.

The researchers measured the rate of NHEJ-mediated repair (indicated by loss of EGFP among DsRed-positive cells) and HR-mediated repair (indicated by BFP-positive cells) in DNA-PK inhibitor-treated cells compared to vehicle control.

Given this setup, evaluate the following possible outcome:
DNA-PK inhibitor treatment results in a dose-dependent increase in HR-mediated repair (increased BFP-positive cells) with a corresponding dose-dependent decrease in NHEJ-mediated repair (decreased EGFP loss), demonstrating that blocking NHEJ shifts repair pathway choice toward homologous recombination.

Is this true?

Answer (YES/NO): YES